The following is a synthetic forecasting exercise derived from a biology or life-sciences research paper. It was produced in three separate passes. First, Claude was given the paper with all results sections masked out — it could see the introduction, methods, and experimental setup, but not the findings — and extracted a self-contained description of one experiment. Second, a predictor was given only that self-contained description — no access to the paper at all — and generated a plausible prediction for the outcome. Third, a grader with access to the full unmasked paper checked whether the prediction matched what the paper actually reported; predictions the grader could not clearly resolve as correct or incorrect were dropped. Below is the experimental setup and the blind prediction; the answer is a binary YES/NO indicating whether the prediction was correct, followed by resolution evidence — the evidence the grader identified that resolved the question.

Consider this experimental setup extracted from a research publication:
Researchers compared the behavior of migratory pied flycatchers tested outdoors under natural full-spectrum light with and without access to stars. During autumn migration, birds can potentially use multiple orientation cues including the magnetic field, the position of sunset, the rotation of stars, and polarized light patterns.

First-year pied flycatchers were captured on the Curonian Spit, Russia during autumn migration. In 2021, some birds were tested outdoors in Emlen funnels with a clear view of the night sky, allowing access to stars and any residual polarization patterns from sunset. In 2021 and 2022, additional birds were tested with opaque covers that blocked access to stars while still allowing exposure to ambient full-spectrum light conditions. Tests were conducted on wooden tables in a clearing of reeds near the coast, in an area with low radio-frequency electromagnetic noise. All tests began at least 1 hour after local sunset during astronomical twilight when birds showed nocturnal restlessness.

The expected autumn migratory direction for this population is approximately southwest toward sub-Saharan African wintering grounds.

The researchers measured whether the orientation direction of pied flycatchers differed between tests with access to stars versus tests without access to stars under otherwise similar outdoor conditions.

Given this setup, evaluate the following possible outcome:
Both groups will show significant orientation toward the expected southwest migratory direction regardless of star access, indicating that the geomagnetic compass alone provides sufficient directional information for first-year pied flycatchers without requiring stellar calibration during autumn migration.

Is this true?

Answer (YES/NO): YES